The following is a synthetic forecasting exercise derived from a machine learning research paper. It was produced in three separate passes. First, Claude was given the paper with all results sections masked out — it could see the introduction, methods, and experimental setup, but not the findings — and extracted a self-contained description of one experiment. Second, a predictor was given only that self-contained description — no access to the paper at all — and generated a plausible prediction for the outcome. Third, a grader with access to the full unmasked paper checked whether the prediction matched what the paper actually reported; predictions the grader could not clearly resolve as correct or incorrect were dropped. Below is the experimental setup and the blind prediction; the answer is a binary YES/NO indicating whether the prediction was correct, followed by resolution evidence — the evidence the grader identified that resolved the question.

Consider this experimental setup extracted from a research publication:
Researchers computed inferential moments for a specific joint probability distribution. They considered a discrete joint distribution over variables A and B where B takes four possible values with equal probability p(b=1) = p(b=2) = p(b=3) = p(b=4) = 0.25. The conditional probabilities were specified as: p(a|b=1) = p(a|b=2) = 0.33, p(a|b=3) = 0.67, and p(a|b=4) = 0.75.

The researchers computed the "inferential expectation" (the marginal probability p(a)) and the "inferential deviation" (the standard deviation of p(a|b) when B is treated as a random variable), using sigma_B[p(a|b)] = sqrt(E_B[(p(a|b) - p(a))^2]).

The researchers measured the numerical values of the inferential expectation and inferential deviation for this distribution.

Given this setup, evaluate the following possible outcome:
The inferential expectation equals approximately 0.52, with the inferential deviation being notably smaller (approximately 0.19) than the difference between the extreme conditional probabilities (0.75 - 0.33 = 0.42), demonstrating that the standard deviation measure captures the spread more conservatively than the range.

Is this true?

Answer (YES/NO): YES